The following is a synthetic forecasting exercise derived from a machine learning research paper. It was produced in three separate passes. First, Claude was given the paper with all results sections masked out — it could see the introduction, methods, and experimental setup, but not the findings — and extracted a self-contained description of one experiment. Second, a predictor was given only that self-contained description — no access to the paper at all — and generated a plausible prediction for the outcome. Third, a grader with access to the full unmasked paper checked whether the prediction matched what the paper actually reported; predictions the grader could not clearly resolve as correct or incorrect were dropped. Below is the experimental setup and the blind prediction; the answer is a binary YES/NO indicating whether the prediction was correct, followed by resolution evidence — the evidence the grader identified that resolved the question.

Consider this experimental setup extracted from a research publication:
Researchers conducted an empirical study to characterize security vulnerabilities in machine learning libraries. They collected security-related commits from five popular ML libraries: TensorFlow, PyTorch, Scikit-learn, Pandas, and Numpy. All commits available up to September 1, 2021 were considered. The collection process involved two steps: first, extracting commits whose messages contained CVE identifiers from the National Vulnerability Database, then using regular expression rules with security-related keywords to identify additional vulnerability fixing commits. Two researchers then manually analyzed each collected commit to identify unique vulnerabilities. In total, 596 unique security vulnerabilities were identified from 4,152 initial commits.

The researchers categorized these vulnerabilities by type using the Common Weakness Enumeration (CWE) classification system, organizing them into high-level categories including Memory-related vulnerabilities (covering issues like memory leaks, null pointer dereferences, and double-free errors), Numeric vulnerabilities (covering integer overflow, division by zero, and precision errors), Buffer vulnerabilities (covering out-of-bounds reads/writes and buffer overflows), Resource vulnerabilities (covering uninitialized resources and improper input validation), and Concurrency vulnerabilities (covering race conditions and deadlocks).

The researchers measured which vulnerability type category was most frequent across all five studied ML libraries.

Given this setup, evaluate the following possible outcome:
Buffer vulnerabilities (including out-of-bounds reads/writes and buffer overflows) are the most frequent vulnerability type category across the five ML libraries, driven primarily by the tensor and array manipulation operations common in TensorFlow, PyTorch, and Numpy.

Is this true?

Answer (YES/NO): NO